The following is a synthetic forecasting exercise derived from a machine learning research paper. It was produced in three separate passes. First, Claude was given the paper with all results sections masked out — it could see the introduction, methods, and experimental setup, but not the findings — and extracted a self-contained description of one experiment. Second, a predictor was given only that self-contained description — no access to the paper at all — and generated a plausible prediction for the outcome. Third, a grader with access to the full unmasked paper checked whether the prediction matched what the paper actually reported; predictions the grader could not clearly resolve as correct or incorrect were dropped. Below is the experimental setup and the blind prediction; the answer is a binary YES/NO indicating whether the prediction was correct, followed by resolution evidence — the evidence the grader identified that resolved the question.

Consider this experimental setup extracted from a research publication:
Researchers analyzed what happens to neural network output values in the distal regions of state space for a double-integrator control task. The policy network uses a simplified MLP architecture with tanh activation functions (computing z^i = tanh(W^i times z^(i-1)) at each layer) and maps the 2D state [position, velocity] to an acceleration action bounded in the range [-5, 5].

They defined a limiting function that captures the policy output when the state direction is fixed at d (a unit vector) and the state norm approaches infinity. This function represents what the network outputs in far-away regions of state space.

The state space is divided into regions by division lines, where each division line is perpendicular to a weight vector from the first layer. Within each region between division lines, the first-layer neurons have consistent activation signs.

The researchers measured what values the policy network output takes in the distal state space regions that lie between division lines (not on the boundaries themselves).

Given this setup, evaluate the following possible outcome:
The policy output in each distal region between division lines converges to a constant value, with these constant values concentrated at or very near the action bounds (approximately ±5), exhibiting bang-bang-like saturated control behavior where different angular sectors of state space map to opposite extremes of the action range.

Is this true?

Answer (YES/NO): YES